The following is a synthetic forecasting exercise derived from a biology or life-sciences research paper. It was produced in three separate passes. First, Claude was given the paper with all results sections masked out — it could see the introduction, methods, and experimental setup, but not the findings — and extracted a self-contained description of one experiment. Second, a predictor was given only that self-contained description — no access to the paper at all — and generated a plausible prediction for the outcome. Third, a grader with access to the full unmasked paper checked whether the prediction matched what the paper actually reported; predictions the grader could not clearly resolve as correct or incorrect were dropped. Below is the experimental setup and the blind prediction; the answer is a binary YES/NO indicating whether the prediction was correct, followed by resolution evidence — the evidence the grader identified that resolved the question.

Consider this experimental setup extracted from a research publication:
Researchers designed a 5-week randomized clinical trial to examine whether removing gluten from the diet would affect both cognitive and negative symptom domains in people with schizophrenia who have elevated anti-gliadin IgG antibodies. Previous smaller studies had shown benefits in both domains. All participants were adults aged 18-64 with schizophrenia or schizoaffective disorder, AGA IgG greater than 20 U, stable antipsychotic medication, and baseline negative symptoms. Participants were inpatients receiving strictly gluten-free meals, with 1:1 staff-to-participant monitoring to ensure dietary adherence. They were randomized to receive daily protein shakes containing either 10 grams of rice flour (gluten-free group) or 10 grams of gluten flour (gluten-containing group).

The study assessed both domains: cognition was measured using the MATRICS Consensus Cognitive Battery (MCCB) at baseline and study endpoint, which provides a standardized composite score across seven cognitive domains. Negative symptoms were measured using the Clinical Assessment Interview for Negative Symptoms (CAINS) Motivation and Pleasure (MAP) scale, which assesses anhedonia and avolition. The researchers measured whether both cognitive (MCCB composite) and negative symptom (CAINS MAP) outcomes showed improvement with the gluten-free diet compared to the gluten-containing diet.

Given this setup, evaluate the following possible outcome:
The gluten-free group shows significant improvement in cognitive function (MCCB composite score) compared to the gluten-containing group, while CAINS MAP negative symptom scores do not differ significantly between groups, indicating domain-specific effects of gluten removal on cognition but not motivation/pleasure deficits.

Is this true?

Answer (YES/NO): NO